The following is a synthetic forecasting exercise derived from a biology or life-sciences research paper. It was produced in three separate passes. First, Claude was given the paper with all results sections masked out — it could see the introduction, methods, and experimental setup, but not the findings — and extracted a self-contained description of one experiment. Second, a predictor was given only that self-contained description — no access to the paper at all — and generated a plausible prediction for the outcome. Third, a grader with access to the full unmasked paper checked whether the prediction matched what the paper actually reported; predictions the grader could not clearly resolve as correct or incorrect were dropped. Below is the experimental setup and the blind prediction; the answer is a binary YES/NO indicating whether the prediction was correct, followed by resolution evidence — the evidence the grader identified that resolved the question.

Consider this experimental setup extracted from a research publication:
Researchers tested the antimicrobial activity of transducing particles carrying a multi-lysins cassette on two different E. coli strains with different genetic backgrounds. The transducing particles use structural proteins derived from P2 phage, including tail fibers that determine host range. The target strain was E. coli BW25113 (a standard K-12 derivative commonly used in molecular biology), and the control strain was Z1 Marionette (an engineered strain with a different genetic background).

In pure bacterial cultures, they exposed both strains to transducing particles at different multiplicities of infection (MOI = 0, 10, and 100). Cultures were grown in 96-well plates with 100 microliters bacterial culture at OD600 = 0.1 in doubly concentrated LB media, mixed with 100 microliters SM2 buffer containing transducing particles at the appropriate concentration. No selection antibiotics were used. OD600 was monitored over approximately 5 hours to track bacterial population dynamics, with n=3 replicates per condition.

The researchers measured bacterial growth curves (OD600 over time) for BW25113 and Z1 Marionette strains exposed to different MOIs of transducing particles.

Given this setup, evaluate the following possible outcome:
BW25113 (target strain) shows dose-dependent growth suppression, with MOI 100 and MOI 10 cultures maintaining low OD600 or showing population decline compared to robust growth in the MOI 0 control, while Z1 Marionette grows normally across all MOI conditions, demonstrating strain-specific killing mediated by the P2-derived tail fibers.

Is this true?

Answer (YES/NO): NO